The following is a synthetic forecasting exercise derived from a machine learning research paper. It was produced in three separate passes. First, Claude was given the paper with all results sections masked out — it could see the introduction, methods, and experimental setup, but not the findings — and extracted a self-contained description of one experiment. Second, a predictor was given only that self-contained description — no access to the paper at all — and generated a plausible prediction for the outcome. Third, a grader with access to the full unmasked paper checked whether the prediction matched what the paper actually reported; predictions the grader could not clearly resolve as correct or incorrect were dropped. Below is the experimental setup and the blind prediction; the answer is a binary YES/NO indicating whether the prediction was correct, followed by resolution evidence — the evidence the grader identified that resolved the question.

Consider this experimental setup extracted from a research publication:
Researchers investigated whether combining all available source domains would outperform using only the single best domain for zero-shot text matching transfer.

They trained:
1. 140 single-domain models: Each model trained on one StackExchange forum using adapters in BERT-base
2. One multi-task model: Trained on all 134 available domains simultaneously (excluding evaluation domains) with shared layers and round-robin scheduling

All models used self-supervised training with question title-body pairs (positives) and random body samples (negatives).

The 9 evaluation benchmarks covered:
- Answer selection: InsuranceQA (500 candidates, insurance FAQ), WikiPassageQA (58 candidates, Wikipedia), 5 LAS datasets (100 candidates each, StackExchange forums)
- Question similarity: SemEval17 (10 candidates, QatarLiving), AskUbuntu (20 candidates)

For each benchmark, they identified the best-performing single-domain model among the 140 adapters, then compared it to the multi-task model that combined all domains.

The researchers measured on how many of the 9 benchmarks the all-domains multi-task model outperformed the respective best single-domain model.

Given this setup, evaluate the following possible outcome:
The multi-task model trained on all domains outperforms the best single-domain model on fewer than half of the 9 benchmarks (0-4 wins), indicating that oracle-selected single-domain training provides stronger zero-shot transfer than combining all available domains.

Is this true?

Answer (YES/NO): NO